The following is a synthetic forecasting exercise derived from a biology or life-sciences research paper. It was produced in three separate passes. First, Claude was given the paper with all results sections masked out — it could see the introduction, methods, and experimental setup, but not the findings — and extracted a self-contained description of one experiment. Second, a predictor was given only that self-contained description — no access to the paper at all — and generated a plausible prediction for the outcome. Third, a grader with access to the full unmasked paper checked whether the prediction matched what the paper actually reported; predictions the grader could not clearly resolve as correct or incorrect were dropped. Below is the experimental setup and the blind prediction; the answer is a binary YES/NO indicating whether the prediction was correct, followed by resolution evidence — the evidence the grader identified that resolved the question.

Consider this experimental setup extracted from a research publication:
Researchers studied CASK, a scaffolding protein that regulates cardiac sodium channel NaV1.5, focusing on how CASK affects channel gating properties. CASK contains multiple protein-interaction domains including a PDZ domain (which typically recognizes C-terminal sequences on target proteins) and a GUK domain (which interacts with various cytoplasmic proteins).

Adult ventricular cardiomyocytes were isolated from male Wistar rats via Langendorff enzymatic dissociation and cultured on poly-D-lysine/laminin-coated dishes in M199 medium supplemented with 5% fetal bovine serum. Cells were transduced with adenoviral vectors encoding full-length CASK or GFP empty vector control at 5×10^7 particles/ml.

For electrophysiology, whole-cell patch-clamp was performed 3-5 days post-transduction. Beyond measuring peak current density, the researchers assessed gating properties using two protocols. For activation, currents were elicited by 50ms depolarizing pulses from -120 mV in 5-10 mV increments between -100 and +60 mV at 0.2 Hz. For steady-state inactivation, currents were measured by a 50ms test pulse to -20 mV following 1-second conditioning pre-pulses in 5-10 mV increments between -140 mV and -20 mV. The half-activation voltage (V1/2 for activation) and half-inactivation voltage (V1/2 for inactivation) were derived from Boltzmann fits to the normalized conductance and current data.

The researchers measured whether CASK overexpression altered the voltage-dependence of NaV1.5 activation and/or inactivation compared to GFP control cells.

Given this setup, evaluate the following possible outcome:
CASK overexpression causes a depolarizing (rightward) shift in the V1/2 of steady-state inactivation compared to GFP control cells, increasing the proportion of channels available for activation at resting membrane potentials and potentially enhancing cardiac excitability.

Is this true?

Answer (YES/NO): NO